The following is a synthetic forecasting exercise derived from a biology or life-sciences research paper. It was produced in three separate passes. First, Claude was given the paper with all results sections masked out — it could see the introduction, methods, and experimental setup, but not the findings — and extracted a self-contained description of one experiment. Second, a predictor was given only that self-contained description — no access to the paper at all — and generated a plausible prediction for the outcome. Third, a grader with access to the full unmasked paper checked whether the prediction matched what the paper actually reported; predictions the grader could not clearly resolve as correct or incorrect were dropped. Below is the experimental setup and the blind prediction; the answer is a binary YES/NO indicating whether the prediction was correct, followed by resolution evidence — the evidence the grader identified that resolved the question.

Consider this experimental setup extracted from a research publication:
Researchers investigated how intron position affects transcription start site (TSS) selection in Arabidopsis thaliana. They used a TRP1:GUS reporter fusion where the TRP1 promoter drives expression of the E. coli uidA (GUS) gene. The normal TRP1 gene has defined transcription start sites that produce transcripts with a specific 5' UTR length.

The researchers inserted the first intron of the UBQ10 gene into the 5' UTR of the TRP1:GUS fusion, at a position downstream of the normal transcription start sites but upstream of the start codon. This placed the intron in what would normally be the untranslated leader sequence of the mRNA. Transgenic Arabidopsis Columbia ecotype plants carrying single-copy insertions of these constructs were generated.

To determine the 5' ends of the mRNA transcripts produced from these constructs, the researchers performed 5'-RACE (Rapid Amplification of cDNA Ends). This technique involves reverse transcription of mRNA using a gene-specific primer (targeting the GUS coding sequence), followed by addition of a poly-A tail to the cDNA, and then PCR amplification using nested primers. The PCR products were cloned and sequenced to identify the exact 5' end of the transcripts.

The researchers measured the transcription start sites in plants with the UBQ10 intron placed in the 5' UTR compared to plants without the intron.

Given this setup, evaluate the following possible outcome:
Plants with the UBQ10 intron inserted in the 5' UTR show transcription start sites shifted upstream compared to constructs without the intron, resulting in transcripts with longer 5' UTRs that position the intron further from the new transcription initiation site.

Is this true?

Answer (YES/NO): YES